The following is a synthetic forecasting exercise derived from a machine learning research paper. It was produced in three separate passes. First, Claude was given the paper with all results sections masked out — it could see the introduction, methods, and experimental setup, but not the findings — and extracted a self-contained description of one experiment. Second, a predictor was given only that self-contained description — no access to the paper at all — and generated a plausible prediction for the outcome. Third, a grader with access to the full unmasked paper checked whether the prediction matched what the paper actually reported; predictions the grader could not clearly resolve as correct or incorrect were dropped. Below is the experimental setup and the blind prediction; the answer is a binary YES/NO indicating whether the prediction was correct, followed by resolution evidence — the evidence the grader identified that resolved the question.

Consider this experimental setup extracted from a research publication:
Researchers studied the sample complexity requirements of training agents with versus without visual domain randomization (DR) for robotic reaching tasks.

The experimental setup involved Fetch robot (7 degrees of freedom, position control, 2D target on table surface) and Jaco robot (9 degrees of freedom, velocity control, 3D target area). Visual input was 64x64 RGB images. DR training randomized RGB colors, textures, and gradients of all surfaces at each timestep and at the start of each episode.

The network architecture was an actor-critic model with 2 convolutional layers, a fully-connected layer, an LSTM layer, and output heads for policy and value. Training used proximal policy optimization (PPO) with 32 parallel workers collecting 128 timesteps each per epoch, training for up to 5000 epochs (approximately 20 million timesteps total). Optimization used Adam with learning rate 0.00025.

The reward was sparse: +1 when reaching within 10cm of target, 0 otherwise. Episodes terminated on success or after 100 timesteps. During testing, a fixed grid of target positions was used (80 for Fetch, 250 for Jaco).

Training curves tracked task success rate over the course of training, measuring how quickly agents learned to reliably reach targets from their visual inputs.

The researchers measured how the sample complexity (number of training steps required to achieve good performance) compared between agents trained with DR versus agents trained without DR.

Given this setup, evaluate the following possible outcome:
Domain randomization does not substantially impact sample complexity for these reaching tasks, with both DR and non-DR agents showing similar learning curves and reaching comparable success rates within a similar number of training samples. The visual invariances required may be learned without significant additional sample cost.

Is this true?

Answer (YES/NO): NO